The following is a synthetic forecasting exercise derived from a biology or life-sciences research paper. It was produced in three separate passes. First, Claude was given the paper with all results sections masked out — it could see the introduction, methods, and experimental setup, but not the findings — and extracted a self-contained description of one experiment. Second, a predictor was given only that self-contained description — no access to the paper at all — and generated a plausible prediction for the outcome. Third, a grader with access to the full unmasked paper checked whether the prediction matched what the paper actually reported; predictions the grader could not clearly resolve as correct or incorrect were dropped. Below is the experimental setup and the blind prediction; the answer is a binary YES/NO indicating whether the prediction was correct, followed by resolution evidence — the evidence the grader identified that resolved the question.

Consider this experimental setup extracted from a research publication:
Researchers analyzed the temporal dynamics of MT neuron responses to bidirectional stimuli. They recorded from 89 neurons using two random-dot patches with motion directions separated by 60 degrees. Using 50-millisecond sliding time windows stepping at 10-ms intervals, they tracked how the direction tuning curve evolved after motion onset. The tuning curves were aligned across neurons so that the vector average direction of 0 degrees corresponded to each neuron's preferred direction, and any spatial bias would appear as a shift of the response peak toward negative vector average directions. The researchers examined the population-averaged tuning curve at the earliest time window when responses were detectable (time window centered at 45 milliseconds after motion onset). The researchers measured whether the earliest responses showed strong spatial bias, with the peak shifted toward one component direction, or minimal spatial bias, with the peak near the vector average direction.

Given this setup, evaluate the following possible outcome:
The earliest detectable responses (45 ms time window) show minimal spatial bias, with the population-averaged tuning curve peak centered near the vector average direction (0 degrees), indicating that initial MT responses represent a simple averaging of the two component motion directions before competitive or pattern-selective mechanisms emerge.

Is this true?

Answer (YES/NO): YES